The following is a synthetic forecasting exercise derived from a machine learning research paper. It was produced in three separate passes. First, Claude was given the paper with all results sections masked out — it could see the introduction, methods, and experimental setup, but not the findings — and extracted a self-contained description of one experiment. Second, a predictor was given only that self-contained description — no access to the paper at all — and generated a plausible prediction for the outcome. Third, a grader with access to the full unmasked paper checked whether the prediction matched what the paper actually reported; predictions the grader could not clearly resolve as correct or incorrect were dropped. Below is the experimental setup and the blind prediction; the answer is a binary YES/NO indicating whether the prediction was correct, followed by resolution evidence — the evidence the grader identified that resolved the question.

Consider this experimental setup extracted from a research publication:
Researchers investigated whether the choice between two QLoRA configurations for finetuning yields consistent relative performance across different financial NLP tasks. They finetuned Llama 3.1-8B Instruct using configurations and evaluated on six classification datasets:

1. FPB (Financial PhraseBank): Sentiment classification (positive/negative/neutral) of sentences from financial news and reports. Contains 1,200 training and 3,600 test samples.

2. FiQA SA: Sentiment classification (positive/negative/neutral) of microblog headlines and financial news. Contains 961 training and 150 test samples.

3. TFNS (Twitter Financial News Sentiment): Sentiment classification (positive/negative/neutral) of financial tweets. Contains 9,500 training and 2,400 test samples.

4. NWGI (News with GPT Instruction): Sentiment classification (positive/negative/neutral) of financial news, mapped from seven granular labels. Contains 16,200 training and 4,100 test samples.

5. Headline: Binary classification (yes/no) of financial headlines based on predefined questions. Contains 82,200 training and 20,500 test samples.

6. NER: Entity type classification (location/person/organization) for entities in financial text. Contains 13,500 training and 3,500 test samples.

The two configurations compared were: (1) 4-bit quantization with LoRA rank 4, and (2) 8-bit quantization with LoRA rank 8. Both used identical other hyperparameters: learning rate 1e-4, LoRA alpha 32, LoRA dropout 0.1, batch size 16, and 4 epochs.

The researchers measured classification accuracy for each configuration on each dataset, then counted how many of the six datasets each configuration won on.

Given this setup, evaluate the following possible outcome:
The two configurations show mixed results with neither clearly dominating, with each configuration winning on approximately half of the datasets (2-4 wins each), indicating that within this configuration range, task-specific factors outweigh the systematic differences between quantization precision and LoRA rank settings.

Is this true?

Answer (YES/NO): YES